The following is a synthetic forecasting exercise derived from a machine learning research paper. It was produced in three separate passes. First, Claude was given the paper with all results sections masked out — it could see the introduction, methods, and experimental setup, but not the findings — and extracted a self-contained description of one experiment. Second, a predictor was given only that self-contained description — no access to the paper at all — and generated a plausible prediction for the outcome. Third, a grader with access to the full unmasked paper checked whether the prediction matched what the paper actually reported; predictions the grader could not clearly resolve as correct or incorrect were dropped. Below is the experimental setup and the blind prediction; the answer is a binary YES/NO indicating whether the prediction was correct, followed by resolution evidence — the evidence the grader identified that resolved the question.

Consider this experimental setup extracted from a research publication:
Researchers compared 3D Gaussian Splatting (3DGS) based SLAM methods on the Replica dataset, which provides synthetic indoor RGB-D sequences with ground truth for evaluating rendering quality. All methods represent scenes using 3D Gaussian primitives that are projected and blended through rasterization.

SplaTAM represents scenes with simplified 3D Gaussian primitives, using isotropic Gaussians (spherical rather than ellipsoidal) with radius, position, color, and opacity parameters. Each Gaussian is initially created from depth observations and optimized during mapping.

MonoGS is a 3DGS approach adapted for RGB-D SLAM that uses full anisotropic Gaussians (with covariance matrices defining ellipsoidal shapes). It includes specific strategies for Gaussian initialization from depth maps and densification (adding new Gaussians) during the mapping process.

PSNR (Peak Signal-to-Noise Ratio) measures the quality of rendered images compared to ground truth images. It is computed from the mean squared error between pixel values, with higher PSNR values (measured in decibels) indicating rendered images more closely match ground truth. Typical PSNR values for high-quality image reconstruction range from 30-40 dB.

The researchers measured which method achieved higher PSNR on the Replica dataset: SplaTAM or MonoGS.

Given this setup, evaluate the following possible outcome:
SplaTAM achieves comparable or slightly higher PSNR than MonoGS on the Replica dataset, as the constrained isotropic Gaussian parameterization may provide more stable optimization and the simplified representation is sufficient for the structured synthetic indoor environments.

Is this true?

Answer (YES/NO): NO